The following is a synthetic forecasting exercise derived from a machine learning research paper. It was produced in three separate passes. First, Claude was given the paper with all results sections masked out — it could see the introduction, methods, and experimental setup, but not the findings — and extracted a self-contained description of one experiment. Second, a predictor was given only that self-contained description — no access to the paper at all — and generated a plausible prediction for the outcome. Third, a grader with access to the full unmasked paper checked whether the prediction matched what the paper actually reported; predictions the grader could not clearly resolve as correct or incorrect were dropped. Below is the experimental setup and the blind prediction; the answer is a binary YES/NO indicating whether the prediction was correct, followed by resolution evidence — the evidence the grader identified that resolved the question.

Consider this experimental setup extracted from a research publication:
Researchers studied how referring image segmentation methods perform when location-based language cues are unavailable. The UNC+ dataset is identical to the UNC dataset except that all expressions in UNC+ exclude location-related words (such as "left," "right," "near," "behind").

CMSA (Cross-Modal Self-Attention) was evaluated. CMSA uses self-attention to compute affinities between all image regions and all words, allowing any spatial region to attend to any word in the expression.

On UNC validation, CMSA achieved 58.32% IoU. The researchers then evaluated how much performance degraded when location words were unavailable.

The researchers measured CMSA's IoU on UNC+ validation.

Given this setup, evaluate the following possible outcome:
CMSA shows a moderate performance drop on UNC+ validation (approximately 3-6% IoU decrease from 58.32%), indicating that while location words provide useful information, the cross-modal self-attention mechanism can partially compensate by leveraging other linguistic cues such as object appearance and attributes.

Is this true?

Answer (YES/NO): NO